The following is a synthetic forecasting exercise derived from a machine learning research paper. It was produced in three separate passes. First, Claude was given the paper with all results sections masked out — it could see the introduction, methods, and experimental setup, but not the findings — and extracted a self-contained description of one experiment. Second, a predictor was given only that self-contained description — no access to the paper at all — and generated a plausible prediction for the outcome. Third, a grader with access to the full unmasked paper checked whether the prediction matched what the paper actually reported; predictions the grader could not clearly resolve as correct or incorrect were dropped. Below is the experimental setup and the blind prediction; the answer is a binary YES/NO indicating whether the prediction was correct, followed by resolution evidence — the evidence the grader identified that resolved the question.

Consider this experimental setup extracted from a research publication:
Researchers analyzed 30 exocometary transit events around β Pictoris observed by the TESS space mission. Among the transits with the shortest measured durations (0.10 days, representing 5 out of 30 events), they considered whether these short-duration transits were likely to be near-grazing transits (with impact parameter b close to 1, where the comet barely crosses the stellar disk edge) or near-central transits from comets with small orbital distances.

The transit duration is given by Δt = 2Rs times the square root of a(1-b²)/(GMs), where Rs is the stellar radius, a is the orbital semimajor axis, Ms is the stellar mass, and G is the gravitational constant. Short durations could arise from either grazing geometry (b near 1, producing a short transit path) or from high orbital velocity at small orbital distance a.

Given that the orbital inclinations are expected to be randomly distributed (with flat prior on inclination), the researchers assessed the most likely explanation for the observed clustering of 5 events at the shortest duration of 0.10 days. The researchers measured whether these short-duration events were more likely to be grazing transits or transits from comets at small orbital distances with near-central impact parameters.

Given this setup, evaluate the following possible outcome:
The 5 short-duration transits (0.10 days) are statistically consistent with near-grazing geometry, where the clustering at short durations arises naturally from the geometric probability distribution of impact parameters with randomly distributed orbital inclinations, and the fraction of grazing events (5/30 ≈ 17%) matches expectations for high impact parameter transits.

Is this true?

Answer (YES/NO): NO